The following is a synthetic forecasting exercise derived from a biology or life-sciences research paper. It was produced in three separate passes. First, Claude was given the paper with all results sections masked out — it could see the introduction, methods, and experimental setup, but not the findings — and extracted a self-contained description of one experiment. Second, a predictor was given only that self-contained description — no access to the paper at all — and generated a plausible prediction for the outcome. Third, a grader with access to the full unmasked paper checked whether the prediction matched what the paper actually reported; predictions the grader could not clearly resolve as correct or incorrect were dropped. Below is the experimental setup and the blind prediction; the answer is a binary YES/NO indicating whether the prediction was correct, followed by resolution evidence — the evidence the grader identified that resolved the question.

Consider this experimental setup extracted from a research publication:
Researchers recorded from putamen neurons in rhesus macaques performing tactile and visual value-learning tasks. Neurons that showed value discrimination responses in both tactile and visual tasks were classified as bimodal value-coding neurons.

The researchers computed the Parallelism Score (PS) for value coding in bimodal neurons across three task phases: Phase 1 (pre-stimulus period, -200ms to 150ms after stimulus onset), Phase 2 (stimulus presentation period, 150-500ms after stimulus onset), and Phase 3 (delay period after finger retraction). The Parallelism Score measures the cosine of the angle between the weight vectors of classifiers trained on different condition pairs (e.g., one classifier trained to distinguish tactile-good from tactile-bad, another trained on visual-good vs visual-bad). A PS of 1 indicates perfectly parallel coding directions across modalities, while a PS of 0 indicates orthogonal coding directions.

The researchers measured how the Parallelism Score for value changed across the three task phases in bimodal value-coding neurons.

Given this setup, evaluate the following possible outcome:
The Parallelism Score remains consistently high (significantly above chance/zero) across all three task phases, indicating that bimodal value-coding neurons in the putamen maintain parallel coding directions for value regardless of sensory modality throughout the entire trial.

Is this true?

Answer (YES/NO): NO